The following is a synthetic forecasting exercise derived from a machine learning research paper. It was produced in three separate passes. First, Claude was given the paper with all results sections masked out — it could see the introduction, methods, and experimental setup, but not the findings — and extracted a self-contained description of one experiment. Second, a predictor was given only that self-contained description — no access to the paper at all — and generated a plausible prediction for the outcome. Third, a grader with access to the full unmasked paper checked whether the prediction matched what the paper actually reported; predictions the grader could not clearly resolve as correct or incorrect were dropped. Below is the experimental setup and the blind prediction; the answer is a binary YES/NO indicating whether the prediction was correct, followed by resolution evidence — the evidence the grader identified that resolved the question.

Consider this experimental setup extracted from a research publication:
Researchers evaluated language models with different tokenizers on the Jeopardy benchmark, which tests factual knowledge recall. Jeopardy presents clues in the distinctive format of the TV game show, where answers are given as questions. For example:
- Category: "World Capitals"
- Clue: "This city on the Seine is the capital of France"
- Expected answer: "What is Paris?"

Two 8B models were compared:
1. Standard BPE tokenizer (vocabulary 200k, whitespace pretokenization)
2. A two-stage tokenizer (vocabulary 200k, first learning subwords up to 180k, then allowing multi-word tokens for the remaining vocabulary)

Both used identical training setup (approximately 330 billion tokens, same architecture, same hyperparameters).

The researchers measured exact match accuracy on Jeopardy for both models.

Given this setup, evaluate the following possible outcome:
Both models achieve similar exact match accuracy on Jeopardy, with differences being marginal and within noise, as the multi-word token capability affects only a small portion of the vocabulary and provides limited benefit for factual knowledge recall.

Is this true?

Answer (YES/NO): YES